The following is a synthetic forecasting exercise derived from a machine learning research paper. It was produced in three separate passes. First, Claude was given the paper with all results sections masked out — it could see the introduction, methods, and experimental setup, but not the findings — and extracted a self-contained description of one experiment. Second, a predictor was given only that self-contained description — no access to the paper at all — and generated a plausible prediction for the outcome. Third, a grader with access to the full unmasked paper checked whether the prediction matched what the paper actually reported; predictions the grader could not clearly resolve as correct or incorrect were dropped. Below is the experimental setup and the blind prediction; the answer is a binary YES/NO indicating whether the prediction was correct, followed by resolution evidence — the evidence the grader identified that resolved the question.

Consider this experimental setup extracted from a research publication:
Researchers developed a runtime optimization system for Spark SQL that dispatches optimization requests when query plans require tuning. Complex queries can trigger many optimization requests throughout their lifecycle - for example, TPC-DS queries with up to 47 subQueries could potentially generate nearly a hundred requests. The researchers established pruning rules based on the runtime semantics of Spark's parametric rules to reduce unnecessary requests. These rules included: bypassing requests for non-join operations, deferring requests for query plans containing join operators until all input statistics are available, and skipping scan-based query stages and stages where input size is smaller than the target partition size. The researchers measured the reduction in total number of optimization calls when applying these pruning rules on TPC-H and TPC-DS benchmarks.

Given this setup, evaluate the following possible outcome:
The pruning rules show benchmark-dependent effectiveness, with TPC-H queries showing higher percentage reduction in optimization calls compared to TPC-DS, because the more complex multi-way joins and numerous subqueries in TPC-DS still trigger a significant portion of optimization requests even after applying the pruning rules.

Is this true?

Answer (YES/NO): NO